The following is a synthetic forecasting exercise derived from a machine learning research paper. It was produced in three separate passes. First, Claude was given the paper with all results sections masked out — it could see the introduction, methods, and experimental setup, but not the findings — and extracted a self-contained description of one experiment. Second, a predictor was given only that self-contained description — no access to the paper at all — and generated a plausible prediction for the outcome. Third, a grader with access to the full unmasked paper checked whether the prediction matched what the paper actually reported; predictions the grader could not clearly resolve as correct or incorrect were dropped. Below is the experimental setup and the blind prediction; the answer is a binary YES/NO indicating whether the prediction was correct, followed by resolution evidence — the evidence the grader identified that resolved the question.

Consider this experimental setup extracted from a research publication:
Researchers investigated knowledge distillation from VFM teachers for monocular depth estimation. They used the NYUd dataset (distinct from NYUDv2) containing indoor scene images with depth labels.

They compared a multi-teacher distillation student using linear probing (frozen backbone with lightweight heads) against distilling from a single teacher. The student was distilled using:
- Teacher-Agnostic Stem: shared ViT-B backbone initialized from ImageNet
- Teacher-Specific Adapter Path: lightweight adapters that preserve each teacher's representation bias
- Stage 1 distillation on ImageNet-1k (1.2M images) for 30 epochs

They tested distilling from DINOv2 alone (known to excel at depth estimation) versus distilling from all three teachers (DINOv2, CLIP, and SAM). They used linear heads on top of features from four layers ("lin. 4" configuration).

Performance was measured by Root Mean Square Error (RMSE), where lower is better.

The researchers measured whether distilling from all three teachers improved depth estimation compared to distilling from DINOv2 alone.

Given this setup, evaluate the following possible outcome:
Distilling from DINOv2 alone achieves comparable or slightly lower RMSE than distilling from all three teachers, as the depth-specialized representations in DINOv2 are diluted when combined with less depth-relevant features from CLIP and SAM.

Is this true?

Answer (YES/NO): NO